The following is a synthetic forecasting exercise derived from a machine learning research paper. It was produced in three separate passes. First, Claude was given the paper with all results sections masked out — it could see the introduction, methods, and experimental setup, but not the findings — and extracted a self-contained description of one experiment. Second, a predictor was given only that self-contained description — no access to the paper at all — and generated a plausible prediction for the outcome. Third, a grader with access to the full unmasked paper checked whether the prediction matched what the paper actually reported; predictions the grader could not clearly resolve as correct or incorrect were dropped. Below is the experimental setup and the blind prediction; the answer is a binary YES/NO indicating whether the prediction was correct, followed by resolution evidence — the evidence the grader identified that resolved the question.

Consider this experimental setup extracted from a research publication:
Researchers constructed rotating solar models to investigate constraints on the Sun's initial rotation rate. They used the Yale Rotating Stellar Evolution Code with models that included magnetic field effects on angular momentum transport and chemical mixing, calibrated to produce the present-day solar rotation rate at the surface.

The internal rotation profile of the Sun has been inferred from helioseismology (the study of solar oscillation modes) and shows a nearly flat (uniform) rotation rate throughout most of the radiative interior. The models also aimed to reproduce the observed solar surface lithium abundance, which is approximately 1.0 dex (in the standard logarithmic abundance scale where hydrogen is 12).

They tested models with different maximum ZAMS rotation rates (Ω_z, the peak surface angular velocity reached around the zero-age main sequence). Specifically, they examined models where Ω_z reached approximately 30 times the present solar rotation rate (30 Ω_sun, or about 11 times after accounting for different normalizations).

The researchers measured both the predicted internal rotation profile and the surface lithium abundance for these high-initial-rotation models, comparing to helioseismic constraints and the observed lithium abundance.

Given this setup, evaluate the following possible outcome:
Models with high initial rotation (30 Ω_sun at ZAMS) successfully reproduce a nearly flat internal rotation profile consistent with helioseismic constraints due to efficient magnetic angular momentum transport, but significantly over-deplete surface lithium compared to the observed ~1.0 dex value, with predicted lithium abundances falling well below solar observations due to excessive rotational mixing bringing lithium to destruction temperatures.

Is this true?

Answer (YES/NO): NO